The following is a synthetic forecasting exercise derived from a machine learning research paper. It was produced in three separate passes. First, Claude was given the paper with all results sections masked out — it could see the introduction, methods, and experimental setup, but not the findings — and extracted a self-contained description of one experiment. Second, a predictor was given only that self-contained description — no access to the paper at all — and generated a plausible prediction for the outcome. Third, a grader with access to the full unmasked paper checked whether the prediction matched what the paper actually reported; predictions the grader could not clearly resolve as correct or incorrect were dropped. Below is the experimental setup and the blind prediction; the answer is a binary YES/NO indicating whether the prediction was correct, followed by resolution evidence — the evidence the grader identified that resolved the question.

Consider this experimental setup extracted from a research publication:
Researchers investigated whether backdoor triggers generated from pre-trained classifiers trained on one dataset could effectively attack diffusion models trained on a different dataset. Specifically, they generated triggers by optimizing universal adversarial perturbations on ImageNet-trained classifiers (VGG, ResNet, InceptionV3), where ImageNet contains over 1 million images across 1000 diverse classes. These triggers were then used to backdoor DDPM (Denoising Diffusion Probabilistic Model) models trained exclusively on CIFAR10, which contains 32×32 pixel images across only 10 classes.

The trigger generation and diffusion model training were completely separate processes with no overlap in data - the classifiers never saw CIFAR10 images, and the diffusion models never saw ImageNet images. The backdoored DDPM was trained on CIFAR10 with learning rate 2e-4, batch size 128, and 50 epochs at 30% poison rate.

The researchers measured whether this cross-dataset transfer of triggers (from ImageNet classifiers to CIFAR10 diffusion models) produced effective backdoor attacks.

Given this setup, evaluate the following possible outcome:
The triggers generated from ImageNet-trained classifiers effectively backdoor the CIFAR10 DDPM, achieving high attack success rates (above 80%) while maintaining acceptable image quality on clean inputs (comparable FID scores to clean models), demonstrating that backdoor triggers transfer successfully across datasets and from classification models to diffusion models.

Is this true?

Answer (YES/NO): YES